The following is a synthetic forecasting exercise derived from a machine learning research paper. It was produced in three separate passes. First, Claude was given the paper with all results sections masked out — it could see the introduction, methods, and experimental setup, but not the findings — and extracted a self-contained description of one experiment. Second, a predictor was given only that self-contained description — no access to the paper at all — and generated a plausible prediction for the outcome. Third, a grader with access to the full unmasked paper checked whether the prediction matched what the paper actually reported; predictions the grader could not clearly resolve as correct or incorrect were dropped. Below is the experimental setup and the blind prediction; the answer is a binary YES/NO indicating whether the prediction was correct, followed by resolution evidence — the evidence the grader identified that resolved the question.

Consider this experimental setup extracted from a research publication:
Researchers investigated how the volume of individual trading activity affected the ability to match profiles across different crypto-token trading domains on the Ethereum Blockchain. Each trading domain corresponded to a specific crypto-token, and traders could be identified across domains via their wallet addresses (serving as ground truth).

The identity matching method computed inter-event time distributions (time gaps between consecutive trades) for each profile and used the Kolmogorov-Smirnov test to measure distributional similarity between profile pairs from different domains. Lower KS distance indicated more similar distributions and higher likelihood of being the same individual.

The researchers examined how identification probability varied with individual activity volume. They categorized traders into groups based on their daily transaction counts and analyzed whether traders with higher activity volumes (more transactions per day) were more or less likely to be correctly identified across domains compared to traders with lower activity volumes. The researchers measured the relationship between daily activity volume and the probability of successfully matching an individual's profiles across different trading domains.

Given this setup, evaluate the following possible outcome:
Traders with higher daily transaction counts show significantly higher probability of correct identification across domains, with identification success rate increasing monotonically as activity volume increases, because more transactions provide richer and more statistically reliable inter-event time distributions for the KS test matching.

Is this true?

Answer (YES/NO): YES